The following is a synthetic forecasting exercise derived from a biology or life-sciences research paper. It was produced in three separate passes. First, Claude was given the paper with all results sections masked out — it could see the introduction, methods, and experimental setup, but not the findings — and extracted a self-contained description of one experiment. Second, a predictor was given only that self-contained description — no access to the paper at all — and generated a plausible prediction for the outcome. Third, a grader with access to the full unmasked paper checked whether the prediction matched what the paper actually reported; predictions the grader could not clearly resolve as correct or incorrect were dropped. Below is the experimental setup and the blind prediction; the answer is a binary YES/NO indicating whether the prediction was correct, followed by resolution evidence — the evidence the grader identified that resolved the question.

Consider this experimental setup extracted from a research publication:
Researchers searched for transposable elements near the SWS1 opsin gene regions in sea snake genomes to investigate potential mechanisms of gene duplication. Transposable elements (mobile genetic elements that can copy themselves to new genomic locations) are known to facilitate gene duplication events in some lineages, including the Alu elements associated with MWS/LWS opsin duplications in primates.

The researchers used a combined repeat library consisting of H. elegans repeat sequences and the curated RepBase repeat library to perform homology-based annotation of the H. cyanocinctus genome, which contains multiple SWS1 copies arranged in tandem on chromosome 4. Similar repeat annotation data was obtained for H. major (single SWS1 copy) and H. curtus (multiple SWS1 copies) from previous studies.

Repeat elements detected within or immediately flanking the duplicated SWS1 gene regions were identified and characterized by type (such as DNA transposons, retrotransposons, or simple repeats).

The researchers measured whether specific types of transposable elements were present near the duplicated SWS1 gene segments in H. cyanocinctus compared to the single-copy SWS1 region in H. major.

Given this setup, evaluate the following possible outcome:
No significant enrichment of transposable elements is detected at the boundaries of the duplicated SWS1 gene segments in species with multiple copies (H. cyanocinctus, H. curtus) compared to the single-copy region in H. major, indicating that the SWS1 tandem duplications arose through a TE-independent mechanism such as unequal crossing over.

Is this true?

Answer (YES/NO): YES